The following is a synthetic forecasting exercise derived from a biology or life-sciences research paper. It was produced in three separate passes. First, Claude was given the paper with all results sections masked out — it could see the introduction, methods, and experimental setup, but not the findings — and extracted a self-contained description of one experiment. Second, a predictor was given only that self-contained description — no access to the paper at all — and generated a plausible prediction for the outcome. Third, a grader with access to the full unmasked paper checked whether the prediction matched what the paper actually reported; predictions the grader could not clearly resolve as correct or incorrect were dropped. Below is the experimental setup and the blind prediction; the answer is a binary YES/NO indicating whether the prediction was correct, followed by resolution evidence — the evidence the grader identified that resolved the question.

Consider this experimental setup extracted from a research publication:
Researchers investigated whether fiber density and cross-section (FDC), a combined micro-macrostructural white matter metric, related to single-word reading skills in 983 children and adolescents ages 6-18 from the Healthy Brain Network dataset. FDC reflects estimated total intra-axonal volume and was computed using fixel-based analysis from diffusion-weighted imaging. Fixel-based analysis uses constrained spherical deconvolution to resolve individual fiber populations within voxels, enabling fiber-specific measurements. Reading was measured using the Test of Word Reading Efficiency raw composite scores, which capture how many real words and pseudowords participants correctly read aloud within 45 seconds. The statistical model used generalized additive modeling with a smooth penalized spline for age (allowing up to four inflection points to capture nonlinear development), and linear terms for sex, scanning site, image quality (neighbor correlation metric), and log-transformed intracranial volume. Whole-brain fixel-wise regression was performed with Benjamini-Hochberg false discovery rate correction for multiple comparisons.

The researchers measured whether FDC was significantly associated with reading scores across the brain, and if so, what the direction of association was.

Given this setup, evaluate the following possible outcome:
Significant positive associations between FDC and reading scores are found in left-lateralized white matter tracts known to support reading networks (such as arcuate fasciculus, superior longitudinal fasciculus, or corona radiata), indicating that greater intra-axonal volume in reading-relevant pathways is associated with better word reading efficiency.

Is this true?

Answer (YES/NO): YES